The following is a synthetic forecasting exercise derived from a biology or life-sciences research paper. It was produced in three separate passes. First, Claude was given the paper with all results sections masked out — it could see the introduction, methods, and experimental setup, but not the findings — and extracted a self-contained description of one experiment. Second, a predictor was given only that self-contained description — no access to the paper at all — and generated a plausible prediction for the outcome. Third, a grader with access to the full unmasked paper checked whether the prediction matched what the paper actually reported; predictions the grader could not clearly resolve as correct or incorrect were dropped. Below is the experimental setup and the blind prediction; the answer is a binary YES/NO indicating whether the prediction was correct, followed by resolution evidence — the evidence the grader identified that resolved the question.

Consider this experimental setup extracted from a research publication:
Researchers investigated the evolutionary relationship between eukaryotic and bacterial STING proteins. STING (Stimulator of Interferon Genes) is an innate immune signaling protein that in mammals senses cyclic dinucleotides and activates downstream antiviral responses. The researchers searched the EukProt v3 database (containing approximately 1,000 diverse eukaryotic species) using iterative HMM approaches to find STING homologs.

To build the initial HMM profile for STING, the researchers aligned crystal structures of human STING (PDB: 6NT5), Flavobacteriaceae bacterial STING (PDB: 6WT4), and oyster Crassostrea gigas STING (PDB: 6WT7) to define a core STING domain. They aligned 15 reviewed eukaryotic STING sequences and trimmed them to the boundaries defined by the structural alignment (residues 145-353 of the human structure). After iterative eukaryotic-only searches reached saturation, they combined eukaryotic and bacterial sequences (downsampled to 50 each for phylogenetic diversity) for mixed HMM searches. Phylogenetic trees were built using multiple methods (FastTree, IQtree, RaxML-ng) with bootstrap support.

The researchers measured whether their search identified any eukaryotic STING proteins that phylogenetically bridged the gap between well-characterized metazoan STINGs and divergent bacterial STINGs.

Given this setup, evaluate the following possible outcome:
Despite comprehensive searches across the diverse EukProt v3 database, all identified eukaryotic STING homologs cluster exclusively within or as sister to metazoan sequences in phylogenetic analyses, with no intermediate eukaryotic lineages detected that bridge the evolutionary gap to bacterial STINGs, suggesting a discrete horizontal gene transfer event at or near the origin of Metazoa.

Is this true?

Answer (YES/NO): NO